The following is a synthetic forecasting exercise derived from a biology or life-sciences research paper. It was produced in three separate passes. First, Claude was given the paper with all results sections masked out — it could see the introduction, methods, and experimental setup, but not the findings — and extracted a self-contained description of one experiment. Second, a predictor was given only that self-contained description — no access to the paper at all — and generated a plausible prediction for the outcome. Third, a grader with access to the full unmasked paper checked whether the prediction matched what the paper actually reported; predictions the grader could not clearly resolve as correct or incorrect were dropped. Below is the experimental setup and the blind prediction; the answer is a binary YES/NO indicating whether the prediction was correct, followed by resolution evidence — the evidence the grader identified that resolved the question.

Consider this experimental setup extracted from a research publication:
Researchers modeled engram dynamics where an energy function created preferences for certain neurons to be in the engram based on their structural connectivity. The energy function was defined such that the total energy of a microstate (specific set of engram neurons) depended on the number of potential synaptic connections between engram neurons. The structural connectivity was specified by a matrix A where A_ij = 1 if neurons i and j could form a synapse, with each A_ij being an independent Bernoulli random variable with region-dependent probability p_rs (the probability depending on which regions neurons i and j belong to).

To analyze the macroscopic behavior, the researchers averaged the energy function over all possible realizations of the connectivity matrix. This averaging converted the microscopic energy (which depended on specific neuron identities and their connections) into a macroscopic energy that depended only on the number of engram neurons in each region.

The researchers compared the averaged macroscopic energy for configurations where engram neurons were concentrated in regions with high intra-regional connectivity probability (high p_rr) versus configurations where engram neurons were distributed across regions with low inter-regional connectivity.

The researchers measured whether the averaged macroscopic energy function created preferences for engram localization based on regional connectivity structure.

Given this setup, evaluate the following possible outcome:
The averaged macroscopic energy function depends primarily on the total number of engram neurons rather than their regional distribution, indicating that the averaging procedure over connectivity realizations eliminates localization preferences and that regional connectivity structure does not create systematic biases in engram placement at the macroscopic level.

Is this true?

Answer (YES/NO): NO